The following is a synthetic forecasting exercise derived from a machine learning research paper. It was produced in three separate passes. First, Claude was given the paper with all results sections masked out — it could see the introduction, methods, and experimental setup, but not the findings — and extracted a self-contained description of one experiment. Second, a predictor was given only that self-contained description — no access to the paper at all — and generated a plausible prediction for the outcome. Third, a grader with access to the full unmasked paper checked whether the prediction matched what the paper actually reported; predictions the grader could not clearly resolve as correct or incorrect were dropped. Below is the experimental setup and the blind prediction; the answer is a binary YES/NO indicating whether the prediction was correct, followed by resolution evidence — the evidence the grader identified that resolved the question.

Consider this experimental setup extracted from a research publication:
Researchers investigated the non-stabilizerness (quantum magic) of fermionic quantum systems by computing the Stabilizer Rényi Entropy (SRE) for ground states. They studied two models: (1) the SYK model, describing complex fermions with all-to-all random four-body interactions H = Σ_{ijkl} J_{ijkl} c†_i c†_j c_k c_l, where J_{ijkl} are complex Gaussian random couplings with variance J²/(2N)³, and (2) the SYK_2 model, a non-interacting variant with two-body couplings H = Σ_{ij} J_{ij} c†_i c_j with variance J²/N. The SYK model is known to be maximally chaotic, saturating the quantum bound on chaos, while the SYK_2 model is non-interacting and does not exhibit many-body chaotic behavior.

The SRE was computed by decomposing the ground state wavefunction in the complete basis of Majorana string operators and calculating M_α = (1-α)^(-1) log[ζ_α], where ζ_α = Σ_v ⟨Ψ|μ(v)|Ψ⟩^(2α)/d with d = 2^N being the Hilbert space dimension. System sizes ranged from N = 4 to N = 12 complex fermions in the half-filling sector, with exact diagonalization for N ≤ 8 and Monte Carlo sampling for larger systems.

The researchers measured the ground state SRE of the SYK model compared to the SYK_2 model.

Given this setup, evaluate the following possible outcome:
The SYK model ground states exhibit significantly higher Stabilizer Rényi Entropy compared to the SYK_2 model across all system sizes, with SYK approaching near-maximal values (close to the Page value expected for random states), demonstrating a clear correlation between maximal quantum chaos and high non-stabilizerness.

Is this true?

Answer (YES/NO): NO